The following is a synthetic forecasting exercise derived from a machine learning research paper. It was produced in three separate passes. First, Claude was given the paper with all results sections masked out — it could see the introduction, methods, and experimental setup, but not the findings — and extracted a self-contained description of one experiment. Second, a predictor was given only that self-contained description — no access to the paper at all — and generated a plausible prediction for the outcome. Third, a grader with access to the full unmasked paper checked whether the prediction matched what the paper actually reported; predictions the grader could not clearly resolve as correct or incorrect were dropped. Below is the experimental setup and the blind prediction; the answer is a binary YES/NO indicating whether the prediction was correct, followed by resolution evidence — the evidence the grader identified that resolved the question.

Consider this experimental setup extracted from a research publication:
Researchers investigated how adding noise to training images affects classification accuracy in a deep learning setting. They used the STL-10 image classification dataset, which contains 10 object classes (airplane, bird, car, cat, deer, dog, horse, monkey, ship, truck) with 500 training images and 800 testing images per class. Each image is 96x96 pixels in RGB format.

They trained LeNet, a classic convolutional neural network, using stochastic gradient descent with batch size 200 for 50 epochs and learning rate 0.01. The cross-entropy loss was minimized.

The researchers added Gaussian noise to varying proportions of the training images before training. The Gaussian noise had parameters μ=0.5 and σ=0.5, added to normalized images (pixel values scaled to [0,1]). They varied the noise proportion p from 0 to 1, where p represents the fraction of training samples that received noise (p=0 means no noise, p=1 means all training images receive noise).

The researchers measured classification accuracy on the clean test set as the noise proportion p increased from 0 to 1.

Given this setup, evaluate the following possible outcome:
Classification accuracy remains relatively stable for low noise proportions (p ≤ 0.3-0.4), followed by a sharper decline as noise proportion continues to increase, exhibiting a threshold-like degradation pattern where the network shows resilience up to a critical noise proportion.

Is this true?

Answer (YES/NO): NO